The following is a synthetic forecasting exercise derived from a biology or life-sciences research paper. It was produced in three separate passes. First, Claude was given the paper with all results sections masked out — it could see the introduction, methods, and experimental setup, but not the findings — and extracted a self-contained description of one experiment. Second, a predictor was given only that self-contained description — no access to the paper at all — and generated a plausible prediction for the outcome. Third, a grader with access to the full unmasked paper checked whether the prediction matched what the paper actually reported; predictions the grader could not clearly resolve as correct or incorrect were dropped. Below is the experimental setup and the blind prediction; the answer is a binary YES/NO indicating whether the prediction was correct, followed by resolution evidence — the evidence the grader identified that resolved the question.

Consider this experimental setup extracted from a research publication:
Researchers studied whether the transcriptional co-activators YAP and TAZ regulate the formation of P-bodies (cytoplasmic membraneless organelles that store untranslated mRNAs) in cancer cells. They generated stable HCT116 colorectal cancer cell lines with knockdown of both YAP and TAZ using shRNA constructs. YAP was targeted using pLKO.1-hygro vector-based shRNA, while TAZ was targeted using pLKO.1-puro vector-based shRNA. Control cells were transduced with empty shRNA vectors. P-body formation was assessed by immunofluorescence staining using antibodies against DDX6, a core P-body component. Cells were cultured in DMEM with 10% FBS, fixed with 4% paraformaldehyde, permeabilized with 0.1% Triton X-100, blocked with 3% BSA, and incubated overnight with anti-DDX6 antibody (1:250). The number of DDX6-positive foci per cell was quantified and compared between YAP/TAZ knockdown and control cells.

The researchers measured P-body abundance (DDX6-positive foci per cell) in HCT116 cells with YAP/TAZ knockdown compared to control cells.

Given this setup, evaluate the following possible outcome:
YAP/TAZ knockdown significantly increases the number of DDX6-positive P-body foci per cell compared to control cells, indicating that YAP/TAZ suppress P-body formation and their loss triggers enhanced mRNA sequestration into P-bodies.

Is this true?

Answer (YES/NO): NO